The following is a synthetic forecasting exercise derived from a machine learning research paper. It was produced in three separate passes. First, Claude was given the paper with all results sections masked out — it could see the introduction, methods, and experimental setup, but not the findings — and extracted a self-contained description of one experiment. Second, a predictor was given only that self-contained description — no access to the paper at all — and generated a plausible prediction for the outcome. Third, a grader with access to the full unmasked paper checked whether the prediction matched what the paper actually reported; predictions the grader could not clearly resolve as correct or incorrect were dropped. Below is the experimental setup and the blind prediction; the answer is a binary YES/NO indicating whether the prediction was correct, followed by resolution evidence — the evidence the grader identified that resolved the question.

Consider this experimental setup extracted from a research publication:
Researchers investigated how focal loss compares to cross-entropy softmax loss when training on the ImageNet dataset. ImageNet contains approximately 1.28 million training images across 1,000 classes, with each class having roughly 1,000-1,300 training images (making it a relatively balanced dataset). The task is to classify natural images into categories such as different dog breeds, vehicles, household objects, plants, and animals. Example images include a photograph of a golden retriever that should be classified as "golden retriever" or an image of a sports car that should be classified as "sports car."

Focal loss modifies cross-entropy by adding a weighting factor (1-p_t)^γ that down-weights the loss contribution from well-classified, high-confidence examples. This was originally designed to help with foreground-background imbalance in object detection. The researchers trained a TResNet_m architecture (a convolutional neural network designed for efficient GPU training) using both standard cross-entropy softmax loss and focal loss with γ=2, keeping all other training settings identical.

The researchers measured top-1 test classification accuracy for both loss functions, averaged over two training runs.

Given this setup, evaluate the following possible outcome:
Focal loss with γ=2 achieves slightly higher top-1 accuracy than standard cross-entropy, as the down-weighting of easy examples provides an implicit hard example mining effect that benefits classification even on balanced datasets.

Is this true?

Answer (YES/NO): NO